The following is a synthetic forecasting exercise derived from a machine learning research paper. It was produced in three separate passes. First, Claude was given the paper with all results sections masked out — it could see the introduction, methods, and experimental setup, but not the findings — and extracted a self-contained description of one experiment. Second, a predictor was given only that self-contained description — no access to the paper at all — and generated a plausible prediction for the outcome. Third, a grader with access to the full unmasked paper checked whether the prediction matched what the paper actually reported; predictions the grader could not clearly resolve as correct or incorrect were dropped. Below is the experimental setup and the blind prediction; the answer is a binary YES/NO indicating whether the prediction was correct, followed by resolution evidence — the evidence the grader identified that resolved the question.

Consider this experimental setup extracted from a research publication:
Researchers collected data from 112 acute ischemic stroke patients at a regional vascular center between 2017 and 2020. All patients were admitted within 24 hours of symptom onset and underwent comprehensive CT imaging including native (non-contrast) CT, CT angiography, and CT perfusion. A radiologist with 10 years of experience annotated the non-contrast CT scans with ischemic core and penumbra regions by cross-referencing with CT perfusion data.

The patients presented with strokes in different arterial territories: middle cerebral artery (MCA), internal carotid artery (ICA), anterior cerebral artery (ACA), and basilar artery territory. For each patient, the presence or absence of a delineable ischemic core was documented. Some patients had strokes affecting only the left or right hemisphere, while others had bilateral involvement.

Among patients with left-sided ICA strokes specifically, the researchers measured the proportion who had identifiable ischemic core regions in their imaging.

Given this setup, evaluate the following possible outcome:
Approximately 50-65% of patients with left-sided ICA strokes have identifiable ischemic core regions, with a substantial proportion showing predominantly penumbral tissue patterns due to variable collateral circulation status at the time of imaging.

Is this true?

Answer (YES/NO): NO